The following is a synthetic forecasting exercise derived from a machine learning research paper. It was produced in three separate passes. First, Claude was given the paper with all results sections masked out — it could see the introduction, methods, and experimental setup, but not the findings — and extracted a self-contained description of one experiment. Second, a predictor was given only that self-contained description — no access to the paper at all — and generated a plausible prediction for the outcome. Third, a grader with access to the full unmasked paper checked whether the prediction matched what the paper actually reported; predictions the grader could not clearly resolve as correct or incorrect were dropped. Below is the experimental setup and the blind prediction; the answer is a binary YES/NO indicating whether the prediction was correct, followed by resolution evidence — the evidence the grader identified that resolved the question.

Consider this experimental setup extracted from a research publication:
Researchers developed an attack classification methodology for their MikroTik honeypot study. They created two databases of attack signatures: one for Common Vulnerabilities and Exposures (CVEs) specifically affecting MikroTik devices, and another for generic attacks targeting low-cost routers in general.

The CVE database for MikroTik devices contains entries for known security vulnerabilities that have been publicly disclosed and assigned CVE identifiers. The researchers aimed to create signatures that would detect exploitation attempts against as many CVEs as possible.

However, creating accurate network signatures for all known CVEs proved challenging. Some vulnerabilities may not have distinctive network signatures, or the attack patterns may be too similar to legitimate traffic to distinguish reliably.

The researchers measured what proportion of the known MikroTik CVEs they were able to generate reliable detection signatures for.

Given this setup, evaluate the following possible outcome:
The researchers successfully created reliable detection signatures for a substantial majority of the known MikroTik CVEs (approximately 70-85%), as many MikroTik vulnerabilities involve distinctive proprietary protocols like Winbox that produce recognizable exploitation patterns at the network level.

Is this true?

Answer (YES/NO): NO